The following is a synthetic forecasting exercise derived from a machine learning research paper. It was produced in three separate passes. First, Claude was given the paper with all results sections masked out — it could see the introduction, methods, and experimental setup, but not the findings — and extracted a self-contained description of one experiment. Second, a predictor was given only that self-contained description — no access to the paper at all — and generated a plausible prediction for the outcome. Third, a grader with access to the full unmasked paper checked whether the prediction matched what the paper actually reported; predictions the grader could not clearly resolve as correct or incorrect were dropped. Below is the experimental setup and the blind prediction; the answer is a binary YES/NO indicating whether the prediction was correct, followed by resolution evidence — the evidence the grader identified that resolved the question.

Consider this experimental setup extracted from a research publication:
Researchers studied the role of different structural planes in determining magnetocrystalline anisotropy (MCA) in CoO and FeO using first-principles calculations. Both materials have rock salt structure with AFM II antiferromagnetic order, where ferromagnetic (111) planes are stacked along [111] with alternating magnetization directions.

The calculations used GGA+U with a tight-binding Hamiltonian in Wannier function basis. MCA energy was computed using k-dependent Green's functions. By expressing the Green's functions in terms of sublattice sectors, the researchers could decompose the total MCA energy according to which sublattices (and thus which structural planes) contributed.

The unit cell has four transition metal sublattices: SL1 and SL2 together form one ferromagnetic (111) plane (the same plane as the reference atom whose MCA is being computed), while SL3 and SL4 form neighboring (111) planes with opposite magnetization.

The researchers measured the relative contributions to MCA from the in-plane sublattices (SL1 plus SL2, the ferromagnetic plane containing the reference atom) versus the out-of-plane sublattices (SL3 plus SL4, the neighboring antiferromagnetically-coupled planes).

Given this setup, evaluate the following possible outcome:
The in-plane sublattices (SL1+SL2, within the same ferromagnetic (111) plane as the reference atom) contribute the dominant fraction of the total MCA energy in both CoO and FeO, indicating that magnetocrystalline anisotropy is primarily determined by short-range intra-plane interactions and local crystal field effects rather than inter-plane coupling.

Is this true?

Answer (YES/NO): YES